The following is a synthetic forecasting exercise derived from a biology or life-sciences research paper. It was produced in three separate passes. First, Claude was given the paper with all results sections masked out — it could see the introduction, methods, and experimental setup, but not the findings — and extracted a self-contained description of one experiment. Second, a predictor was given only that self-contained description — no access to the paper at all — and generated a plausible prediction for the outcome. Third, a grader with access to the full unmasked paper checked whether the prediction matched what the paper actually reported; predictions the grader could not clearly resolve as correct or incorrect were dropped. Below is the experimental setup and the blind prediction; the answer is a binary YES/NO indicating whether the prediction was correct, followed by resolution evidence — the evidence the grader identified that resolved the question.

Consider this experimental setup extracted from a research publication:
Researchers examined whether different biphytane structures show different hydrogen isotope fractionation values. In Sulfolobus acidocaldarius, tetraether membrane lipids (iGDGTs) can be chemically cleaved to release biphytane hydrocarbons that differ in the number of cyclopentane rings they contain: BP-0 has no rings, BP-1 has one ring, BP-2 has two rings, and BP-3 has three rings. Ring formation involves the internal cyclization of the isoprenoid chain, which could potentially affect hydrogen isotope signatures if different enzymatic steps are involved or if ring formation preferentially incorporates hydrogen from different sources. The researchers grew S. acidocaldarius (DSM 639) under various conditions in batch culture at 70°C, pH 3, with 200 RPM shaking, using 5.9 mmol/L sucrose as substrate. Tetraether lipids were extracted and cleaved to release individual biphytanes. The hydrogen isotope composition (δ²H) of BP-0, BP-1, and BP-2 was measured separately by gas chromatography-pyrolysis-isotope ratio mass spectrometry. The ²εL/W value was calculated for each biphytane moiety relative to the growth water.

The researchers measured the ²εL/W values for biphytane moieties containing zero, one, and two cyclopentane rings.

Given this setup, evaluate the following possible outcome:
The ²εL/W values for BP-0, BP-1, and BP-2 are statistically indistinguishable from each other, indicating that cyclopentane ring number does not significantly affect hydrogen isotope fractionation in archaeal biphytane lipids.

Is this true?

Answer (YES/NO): NO